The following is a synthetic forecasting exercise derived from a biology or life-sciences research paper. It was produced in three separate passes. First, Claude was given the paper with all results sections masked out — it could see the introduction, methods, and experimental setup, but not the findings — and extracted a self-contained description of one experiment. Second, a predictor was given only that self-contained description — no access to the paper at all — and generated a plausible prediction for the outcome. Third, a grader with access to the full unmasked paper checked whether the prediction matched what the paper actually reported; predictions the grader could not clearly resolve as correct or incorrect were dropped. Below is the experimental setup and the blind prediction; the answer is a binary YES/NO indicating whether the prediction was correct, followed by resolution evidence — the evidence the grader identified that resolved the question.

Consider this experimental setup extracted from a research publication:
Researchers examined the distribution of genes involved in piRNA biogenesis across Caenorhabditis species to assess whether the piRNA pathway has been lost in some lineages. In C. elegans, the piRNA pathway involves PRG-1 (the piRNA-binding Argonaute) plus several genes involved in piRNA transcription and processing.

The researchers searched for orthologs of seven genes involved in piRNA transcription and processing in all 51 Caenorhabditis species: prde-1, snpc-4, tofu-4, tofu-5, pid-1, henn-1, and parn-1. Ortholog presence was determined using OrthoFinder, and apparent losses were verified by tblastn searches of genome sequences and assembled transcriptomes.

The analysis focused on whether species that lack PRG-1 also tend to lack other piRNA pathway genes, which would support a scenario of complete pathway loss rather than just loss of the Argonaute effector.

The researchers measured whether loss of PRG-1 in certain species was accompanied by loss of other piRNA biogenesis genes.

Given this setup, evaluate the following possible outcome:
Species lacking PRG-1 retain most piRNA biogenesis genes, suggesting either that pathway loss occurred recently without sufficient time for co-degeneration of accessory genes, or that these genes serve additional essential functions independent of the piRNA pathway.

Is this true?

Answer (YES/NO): YES